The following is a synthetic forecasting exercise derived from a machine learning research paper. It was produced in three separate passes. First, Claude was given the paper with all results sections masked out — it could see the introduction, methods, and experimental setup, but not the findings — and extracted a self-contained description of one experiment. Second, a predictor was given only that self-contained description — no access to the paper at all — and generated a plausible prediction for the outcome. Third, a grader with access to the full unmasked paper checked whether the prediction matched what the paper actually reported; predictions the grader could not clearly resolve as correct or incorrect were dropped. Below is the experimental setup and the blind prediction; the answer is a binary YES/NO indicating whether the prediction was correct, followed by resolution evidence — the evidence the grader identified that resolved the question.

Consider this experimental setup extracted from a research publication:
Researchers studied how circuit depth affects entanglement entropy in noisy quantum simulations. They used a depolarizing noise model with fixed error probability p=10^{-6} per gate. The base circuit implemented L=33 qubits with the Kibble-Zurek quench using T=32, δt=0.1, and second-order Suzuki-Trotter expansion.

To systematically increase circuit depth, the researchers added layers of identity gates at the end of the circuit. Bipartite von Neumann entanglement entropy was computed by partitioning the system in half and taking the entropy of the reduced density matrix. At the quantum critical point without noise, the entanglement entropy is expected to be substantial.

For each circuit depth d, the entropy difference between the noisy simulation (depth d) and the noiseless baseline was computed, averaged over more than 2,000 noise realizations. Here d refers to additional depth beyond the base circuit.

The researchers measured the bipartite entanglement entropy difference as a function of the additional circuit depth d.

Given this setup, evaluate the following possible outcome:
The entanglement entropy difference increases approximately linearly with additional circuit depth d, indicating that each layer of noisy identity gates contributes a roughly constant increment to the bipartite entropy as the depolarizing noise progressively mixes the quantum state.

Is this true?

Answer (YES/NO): YES